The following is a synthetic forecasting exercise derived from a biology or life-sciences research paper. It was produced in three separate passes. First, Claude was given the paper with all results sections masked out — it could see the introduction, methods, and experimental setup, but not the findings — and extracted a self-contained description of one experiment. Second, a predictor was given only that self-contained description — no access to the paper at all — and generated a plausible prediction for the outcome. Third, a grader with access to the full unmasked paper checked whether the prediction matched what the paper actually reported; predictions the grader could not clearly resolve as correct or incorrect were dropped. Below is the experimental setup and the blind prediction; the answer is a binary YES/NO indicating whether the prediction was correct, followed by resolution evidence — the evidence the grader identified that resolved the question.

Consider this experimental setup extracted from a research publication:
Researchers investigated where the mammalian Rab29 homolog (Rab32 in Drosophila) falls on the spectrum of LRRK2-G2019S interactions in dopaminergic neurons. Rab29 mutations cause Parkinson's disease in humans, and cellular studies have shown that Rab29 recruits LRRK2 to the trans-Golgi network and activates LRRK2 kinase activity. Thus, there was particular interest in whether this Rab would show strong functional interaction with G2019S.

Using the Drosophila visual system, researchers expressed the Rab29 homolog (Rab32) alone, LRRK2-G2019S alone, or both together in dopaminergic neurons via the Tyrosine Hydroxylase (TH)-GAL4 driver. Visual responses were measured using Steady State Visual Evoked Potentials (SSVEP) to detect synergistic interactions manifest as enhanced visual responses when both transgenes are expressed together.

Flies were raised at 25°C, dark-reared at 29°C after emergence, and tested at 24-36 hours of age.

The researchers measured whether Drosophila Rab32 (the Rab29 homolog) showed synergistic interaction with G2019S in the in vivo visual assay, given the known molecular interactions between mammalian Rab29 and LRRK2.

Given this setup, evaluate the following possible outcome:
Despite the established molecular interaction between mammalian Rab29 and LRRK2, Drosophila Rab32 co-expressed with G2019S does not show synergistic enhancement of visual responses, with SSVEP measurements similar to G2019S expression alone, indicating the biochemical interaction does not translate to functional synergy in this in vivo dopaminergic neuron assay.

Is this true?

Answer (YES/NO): YES